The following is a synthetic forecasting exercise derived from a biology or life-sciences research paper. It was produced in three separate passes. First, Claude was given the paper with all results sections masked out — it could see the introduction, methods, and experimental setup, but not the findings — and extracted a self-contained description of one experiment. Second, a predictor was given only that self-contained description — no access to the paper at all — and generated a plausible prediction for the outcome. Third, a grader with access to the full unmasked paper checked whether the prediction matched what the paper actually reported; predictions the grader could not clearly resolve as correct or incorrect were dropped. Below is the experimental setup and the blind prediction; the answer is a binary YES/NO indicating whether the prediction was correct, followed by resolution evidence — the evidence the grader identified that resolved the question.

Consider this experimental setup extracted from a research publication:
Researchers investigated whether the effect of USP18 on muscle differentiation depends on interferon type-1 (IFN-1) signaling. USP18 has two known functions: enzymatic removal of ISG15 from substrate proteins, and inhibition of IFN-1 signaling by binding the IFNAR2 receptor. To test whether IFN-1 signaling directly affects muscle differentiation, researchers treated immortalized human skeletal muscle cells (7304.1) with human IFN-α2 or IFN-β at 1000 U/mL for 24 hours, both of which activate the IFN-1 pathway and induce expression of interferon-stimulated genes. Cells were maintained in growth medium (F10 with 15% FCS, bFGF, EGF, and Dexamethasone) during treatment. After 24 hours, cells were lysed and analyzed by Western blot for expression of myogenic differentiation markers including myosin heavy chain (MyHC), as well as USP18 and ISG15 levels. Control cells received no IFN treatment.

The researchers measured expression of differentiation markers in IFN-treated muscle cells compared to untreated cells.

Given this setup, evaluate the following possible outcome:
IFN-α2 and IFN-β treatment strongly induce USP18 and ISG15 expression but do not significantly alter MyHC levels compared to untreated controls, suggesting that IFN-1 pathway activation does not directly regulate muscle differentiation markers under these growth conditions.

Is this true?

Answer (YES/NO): NO